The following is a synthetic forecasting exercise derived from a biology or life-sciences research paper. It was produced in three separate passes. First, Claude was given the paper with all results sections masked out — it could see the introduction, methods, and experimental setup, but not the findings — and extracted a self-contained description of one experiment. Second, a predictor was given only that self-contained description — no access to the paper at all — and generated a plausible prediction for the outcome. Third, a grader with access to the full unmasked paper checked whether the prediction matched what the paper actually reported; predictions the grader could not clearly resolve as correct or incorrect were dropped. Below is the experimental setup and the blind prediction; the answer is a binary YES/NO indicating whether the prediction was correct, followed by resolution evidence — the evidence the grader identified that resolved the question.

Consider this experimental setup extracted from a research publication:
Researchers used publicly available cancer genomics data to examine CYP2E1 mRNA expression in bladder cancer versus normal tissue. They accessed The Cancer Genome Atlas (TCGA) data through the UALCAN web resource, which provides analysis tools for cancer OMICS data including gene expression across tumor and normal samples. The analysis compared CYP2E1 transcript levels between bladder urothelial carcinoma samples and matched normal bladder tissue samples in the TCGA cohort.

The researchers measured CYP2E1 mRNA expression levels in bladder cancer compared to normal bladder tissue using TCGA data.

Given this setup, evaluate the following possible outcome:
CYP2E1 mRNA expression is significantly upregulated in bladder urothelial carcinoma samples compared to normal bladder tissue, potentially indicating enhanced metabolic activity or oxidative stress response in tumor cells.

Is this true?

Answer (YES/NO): NO